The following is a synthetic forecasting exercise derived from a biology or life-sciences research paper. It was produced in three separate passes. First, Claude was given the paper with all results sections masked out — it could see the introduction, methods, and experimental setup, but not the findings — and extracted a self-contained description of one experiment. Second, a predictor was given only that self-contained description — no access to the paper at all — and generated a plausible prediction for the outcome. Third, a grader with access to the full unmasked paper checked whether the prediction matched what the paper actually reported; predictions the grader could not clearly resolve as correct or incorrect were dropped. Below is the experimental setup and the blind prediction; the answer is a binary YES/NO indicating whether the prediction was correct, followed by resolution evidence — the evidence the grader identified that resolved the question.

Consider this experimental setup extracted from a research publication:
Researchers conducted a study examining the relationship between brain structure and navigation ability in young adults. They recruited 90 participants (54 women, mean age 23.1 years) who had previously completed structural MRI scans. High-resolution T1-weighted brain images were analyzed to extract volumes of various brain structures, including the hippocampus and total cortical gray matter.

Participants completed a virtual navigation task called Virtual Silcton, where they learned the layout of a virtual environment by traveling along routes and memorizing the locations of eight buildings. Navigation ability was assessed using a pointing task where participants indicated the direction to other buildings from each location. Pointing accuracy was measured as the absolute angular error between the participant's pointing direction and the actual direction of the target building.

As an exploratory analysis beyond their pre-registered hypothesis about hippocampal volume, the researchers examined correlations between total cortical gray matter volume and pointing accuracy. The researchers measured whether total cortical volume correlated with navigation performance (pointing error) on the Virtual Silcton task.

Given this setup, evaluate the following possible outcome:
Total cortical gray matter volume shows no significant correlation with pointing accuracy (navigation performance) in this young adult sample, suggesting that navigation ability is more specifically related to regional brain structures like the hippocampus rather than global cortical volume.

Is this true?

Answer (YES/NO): NO